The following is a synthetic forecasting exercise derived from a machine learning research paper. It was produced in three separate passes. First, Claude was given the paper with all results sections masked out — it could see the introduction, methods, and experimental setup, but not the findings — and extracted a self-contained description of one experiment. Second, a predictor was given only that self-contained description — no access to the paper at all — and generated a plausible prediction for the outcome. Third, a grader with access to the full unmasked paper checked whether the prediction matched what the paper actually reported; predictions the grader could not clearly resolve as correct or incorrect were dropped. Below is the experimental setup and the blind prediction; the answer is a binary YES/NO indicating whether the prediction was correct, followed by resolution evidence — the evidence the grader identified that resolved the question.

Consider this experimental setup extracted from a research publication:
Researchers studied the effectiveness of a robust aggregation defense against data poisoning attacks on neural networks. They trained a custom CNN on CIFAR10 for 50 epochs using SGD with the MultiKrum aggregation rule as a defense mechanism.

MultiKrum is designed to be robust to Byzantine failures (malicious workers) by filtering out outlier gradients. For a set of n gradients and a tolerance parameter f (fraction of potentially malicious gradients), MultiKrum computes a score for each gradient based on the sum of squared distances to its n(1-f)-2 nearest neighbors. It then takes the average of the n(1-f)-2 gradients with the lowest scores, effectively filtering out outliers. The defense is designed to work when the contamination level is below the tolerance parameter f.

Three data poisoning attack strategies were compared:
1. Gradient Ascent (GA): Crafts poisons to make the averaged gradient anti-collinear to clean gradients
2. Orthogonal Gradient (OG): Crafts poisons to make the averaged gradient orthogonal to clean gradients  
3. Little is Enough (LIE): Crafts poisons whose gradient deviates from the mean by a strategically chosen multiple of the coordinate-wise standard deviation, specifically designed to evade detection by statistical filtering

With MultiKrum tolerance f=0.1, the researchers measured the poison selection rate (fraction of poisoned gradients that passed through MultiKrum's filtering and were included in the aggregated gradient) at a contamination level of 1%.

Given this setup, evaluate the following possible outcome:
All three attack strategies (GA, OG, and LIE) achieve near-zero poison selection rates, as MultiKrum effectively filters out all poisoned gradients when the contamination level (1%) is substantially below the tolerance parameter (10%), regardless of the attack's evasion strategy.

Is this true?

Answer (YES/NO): NO